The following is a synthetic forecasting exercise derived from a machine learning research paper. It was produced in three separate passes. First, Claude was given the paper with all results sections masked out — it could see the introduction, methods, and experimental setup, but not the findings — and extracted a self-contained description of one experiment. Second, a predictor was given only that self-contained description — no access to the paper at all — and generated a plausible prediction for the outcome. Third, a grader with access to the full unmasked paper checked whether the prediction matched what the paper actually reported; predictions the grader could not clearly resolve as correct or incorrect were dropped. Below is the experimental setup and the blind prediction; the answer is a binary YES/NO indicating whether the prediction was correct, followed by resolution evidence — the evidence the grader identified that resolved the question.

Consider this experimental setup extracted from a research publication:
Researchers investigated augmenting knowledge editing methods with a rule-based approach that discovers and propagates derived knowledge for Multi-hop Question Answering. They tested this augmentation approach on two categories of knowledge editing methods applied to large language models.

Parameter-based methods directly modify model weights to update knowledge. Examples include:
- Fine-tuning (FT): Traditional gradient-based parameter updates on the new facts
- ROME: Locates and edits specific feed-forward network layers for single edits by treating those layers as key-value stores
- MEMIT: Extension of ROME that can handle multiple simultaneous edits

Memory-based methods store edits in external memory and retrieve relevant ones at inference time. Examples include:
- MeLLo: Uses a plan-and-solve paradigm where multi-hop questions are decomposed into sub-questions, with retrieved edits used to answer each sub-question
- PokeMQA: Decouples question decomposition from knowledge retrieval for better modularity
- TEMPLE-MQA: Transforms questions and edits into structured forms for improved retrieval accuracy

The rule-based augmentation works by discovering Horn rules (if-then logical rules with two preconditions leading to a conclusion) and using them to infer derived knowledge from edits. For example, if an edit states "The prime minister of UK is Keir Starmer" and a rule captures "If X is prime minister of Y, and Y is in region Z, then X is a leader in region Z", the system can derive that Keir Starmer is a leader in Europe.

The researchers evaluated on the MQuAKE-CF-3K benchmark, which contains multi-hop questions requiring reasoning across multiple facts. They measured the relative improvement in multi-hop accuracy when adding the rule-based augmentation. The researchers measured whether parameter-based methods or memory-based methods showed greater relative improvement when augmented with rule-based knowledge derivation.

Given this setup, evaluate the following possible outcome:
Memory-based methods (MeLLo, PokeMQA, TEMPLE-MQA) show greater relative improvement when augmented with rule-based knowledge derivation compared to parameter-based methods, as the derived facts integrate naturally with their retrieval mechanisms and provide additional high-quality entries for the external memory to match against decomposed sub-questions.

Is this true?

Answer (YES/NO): NO